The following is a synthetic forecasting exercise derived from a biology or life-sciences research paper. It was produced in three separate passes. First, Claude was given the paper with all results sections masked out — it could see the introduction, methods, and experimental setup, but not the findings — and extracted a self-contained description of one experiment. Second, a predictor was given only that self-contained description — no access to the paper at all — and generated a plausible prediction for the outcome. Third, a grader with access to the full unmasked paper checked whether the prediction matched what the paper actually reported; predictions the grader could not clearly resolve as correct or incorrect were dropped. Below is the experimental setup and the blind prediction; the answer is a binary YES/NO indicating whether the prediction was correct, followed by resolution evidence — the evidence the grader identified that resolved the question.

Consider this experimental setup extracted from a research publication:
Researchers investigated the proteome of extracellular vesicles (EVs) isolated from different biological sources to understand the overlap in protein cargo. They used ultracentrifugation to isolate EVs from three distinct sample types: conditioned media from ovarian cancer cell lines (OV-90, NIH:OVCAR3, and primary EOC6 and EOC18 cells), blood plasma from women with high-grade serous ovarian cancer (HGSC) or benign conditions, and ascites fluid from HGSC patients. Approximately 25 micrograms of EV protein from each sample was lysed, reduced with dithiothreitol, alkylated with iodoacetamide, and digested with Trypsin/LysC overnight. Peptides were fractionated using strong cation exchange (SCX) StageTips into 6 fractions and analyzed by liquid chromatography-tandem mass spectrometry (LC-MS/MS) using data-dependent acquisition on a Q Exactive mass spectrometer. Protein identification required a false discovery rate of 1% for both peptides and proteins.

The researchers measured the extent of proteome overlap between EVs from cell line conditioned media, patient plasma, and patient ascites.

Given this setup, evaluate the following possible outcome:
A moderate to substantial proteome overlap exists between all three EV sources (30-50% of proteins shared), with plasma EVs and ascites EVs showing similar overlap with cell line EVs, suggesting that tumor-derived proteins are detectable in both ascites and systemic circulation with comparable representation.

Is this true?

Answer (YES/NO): NO